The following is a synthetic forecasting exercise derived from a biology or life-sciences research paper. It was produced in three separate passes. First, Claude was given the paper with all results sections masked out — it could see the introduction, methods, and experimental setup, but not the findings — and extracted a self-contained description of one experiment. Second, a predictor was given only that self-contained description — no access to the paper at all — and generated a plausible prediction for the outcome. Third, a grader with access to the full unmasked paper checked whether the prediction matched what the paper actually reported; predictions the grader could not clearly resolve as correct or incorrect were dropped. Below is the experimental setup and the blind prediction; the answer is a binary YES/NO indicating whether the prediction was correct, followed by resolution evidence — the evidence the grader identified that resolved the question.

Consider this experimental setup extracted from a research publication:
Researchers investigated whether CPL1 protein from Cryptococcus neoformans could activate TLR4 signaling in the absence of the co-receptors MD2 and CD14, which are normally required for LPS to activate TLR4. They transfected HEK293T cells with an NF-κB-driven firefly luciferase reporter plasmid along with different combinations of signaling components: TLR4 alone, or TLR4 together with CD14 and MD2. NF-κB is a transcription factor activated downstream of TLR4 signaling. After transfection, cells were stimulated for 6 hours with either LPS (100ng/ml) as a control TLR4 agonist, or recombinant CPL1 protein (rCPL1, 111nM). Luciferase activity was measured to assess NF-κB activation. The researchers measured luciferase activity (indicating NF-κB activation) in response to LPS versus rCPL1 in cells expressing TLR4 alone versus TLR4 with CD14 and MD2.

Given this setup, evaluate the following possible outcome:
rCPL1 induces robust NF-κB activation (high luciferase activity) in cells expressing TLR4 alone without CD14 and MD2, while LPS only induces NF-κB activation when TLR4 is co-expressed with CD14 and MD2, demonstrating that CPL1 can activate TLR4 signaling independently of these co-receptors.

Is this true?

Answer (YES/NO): YES